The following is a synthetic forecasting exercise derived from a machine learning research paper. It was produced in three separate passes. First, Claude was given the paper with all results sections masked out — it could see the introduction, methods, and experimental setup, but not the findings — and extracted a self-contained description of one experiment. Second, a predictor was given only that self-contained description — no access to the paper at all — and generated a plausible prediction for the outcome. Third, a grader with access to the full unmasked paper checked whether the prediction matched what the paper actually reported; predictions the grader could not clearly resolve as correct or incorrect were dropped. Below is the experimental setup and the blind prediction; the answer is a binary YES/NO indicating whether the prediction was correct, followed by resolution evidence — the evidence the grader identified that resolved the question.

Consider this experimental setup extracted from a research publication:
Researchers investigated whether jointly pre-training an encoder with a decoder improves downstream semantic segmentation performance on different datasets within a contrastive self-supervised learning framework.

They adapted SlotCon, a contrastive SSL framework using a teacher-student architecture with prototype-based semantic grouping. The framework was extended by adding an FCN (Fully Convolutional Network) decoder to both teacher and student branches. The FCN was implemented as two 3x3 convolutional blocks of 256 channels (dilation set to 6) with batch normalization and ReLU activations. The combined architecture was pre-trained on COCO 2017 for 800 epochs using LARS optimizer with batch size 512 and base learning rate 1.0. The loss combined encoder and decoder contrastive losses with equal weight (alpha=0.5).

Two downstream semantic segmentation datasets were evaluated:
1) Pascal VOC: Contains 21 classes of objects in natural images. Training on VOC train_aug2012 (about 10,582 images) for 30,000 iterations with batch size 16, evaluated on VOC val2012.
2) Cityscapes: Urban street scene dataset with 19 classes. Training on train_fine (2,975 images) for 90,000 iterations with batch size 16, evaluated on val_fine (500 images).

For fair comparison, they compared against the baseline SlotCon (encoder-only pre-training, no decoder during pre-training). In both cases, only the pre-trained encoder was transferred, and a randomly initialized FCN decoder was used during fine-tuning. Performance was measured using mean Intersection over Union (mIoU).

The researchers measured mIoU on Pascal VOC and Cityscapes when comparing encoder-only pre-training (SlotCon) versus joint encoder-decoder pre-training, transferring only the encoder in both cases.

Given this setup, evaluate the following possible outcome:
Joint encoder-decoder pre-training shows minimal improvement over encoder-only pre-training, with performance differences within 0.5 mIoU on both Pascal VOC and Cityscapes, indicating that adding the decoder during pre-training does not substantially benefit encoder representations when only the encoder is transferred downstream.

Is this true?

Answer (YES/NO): NO